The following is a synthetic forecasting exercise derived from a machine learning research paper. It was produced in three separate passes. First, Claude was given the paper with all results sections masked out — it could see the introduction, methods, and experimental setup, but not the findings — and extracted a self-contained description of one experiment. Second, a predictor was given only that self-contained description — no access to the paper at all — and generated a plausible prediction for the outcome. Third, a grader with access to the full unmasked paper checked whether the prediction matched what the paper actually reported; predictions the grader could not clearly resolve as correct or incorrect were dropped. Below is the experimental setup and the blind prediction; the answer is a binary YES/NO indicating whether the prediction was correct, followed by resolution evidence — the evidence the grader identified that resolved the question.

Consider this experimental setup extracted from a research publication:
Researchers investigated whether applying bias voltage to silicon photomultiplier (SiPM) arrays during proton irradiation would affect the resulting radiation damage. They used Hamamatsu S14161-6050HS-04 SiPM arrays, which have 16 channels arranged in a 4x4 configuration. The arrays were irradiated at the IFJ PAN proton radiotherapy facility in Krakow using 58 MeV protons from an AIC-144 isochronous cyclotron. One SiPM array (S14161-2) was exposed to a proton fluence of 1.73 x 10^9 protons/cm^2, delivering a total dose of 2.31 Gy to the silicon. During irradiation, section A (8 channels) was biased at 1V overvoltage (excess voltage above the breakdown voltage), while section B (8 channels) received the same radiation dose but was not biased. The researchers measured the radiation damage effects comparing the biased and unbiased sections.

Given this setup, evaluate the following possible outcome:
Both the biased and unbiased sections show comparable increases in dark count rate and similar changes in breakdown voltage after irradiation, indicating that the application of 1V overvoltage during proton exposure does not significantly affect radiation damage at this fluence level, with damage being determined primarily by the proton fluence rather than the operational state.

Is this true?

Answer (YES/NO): YES